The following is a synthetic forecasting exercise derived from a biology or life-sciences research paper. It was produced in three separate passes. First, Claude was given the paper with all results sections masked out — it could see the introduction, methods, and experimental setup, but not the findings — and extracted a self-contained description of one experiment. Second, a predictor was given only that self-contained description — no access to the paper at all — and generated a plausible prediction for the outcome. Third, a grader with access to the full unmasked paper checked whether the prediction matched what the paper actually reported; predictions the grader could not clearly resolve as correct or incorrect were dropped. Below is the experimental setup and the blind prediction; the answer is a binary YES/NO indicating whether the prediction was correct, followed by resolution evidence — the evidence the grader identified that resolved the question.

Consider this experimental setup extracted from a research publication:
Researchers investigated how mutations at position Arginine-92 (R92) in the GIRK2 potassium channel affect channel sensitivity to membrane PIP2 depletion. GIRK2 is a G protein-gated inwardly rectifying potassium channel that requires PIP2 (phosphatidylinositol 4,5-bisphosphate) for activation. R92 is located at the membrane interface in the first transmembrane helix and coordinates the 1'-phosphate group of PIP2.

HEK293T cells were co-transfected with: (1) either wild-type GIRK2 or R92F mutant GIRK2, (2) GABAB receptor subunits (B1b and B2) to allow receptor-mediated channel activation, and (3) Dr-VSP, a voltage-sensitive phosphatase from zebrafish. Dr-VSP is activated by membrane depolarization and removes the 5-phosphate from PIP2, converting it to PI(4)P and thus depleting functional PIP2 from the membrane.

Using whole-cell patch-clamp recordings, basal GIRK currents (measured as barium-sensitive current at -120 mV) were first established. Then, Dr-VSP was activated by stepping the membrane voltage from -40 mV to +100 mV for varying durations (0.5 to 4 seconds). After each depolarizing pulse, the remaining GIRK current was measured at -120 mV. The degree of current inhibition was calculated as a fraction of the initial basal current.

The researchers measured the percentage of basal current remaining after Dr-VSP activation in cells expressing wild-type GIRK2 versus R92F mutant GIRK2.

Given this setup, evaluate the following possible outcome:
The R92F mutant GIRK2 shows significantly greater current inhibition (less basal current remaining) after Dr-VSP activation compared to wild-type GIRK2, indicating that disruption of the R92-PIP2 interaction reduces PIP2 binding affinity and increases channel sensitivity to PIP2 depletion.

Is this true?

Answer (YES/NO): NO